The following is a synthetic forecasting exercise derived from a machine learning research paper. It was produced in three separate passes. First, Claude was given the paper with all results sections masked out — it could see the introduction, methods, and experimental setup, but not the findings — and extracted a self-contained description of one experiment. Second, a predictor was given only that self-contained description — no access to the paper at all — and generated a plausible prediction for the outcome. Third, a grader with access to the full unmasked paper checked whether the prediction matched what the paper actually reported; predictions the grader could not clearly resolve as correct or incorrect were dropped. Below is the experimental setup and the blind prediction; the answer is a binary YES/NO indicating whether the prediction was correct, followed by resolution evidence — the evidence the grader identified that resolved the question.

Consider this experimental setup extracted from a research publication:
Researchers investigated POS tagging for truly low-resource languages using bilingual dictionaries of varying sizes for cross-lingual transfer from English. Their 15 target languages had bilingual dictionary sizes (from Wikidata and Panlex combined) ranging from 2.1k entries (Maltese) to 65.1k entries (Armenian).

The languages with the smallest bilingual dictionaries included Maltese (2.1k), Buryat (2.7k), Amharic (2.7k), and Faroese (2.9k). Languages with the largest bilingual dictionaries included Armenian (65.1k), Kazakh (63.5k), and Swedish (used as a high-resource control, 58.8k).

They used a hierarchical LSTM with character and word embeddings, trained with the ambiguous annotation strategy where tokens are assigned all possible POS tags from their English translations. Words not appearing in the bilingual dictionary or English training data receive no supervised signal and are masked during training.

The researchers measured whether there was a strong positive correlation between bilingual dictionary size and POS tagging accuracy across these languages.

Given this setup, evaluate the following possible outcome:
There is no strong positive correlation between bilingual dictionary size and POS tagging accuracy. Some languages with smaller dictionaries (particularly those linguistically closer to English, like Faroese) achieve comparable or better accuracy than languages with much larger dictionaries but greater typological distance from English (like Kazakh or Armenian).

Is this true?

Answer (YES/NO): YES